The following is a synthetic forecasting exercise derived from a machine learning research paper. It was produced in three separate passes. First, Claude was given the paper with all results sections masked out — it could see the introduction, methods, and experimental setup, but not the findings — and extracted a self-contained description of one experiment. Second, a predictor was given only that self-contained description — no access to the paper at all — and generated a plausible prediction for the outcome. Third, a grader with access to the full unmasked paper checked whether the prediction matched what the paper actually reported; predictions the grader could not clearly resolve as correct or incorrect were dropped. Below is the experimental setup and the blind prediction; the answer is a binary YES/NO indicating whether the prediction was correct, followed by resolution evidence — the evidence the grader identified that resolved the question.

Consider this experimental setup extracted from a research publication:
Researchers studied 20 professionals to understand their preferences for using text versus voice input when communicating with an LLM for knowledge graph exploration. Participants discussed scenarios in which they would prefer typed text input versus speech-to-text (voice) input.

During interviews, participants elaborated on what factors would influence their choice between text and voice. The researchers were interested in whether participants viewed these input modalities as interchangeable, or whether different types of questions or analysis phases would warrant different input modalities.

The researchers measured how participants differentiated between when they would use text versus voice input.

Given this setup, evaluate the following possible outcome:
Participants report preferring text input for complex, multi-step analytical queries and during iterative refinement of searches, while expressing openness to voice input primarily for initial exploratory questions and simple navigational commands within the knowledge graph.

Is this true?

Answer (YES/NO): NO